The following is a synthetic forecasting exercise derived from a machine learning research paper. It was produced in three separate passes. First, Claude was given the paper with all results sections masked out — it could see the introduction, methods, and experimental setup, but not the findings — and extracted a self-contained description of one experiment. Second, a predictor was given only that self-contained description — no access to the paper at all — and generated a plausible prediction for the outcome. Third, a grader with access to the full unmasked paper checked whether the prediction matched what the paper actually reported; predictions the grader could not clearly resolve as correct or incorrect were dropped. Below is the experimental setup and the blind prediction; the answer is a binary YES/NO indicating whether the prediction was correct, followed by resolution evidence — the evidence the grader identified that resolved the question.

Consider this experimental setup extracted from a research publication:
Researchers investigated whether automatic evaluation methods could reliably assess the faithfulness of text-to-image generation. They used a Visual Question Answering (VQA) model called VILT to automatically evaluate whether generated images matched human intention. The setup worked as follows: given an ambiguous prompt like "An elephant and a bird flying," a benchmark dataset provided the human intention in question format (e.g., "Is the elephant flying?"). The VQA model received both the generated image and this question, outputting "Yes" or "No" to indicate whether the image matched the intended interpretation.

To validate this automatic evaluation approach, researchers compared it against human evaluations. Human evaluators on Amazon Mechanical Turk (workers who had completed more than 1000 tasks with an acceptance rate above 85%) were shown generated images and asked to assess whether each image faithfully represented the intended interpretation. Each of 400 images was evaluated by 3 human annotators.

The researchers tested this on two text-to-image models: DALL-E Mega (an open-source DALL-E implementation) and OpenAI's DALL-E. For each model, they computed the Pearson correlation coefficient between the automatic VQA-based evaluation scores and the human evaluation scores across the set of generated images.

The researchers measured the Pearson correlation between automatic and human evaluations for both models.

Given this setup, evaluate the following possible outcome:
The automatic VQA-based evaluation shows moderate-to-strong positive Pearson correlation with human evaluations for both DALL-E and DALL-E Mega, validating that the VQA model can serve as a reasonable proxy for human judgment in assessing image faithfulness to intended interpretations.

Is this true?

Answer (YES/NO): YES